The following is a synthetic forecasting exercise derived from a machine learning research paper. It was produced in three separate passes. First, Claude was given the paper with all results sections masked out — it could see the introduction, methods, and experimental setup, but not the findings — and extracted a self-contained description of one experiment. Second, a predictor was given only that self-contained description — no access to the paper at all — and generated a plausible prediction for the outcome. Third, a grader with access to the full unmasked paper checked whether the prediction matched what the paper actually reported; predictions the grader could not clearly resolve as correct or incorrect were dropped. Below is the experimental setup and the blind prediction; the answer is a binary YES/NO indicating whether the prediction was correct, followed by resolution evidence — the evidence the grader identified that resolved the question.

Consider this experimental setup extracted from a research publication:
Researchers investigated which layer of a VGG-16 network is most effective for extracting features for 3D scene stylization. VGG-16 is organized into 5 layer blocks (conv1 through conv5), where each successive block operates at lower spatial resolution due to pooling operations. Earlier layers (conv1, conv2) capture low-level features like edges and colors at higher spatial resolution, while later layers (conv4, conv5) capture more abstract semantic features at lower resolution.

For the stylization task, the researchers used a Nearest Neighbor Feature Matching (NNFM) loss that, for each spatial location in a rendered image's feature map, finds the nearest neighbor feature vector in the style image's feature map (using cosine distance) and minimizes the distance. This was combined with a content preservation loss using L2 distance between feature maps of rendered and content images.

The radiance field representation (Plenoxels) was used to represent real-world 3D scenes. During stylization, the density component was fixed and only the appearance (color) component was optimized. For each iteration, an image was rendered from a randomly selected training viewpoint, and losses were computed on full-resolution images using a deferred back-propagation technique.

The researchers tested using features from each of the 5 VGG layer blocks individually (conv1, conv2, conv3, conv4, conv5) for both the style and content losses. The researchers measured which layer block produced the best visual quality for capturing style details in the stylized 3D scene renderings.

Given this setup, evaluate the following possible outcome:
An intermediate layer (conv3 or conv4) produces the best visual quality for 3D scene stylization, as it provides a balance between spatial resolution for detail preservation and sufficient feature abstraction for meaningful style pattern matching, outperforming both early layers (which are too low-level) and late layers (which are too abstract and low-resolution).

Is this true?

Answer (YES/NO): YES